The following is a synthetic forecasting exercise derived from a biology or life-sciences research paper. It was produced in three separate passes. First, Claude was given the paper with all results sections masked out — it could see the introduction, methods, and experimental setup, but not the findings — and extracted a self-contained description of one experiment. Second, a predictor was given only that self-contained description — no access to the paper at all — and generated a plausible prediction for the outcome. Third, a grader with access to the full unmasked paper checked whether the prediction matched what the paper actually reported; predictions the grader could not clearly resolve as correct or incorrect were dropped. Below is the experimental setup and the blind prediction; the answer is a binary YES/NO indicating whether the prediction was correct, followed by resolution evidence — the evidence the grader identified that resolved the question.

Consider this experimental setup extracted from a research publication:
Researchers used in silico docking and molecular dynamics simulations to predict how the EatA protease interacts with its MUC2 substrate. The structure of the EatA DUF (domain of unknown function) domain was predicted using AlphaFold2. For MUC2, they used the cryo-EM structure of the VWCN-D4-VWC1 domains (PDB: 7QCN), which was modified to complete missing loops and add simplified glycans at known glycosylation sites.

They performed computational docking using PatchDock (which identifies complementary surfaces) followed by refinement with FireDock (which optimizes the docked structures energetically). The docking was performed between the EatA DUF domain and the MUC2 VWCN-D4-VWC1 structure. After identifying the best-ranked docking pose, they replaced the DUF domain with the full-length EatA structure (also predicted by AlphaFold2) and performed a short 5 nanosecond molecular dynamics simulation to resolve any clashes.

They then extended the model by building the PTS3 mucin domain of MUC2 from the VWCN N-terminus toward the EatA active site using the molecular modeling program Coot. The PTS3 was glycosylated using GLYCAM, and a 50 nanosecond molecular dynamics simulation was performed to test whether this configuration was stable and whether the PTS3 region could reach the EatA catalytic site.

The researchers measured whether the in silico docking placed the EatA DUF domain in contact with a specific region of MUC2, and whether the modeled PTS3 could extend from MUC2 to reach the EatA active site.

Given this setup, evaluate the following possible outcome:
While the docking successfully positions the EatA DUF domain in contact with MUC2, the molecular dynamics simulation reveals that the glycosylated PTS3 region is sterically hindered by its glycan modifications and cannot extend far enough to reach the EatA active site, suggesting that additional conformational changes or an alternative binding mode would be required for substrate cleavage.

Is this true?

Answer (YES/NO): NO